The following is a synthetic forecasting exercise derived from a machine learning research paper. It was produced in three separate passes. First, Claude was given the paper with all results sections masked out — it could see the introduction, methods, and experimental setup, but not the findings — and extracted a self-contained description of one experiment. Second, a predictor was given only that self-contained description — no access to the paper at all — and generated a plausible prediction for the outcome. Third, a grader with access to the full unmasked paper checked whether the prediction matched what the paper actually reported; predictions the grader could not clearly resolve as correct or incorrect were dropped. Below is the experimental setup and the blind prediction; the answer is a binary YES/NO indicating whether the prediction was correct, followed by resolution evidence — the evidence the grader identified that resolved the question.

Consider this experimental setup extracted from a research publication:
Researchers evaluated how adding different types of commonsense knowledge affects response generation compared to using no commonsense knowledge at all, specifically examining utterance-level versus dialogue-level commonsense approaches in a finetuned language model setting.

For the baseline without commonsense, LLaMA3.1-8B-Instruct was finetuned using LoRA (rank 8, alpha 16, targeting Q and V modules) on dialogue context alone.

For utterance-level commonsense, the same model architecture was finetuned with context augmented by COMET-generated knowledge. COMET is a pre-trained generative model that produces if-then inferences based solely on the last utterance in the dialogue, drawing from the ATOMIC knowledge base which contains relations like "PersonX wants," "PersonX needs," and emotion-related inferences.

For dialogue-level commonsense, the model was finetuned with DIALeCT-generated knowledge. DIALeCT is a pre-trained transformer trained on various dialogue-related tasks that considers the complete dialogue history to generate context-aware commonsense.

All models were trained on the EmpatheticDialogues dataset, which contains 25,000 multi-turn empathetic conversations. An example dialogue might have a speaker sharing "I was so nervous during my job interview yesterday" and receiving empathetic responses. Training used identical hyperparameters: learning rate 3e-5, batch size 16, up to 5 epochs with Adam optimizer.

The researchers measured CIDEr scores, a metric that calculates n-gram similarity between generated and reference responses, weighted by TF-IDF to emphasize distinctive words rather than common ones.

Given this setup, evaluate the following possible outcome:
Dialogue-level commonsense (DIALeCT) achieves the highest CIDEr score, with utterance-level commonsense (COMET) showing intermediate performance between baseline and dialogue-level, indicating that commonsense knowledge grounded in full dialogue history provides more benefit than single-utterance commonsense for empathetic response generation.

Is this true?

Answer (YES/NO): YES